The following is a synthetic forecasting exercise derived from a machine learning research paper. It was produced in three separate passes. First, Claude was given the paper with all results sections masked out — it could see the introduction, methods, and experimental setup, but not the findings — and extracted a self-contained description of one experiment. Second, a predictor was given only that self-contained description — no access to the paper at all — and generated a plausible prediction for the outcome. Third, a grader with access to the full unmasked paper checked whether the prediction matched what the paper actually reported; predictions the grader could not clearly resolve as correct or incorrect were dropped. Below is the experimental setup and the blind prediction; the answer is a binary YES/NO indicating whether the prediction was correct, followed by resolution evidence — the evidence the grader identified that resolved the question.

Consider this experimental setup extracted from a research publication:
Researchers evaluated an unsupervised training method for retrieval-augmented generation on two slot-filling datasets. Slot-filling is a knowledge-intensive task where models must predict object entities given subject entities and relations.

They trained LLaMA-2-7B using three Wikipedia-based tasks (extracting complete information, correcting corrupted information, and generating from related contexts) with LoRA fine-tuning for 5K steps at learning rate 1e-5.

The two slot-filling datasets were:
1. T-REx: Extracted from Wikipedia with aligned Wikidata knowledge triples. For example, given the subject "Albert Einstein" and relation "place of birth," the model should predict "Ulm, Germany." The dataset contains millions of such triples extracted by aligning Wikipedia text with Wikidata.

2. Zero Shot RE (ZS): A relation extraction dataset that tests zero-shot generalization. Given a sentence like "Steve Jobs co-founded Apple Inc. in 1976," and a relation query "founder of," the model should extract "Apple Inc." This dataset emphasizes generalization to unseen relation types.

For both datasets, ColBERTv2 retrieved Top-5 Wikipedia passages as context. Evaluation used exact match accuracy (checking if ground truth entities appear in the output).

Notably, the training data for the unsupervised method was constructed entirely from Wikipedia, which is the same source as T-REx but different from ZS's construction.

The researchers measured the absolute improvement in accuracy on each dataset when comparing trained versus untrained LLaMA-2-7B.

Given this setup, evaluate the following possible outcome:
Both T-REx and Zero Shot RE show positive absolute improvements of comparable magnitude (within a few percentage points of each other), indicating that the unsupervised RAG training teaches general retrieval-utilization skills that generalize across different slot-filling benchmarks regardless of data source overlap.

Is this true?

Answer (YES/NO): NO